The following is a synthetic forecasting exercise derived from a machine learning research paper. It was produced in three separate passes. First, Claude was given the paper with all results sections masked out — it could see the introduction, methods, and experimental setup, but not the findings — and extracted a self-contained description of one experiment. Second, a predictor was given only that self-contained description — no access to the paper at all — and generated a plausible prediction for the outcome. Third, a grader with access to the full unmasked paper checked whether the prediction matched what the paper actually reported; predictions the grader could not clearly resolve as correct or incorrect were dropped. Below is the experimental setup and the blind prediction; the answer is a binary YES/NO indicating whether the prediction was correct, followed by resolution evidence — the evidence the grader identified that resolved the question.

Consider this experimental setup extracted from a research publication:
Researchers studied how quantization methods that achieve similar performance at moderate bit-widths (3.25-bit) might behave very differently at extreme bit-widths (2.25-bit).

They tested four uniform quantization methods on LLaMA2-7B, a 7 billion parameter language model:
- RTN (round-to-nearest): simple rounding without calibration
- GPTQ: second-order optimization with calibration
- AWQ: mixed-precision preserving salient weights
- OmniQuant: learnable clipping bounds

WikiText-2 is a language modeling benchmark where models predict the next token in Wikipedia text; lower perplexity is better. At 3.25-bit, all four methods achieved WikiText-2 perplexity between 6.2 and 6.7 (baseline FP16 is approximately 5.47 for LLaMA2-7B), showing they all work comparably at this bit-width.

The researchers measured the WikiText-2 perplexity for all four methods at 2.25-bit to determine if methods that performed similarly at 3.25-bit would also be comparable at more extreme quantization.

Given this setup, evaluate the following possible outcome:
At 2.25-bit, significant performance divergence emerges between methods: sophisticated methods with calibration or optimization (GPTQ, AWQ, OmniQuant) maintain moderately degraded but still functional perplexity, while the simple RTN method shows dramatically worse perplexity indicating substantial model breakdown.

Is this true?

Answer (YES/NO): NO